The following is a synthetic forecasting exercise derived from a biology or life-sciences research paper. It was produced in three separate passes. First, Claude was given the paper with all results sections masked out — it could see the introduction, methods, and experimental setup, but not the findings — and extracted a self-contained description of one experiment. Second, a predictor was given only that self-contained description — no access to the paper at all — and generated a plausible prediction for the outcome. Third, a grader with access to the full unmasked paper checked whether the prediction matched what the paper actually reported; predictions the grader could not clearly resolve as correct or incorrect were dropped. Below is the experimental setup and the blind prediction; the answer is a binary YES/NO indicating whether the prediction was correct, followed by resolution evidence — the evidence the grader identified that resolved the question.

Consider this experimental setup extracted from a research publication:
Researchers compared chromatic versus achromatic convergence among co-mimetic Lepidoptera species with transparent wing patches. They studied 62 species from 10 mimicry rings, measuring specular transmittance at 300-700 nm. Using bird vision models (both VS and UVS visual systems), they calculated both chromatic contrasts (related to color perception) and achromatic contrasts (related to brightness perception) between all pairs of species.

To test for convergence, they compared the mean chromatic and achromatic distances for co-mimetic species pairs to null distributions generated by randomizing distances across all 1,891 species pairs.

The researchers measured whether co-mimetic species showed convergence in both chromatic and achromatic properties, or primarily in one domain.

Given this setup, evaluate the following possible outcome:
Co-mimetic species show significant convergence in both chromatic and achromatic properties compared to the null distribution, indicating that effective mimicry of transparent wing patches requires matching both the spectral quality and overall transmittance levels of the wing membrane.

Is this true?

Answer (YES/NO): NO